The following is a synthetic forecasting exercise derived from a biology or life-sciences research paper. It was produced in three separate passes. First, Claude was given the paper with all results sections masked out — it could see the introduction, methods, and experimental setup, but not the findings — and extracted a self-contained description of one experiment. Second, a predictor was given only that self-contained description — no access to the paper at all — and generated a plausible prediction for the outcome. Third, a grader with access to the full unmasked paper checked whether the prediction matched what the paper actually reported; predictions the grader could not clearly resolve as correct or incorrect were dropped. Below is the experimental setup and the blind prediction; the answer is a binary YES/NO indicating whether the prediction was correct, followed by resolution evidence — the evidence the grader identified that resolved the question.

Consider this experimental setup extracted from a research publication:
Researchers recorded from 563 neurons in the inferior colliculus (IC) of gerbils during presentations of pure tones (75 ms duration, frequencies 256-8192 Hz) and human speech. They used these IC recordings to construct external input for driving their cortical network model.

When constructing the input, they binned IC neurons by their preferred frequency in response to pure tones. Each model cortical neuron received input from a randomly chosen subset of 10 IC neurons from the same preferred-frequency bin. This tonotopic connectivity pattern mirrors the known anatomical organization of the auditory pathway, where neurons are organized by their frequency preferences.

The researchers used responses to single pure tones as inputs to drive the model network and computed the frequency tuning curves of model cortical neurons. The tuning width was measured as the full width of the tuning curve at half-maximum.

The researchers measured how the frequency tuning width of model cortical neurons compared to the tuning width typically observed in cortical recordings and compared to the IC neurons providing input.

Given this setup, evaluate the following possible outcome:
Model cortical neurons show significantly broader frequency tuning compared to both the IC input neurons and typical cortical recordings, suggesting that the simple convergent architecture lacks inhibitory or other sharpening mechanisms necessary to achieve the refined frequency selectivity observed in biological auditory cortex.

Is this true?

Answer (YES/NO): NO